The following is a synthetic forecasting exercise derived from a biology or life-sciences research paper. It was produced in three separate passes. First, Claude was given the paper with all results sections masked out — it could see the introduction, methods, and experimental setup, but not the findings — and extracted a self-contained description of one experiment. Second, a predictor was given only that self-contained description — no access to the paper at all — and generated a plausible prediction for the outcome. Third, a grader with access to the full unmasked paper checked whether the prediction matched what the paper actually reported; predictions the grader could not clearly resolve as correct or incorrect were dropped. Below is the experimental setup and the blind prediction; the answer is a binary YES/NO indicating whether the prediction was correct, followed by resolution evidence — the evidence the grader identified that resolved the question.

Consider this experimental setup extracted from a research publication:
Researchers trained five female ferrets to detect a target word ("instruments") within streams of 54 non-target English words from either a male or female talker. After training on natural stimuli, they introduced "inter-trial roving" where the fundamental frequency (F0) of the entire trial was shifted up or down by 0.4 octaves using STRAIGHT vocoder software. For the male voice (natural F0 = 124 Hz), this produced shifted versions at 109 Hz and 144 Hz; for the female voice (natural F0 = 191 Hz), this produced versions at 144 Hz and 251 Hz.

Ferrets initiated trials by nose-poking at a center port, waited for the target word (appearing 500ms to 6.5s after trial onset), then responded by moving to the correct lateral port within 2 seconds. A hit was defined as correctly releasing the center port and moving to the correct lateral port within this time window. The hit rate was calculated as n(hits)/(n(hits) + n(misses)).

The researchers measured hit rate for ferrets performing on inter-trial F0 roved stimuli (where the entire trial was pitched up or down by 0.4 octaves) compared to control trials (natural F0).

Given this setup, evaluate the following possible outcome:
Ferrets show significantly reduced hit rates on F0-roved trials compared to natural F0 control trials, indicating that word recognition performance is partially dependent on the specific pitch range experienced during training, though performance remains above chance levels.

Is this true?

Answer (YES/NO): NO